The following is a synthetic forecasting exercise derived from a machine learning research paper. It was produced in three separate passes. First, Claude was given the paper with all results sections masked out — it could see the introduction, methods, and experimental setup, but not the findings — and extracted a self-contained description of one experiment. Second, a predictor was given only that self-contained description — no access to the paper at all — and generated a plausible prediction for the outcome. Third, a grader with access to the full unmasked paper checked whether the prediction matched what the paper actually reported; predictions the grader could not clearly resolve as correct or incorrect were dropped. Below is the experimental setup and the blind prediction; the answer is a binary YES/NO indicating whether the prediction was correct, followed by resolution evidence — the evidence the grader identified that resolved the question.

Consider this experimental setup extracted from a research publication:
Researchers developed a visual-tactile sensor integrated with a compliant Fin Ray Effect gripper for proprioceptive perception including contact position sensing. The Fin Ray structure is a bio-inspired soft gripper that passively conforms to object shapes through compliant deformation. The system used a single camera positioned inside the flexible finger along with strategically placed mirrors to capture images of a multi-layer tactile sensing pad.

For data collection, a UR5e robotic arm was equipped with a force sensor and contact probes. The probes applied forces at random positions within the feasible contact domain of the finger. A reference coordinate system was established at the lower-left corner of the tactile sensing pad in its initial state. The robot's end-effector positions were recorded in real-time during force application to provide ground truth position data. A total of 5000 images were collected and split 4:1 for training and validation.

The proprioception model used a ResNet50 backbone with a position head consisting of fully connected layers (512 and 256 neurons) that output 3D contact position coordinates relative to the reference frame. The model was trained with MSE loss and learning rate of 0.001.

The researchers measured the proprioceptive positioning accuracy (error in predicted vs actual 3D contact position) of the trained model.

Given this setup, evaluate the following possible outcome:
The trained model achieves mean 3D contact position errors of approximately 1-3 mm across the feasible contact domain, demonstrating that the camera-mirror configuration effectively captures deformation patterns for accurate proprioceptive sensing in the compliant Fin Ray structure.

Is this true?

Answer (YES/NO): NO